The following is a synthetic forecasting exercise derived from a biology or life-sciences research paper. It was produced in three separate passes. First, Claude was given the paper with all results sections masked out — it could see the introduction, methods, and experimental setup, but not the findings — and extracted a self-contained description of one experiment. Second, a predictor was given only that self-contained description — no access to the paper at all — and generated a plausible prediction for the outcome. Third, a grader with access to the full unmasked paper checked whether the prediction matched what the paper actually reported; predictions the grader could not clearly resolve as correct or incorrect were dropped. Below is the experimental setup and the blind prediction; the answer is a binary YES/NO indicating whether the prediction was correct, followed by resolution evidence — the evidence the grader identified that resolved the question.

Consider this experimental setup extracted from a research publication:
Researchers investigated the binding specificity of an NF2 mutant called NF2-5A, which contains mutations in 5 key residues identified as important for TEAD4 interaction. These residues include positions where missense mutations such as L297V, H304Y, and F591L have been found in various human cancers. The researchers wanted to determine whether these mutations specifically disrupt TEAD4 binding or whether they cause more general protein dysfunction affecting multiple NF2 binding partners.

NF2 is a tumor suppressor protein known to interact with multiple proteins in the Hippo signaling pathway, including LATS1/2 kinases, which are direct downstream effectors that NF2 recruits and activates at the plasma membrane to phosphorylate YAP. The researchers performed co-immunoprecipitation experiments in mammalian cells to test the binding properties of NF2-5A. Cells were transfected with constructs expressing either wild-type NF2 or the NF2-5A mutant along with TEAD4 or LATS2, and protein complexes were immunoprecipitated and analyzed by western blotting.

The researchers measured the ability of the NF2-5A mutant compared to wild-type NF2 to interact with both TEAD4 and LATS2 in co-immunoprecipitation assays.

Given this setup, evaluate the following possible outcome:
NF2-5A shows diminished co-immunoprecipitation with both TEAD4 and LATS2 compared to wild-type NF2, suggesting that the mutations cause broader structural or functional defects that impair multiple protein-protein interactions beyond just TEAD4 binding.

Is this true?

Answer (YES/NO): NO